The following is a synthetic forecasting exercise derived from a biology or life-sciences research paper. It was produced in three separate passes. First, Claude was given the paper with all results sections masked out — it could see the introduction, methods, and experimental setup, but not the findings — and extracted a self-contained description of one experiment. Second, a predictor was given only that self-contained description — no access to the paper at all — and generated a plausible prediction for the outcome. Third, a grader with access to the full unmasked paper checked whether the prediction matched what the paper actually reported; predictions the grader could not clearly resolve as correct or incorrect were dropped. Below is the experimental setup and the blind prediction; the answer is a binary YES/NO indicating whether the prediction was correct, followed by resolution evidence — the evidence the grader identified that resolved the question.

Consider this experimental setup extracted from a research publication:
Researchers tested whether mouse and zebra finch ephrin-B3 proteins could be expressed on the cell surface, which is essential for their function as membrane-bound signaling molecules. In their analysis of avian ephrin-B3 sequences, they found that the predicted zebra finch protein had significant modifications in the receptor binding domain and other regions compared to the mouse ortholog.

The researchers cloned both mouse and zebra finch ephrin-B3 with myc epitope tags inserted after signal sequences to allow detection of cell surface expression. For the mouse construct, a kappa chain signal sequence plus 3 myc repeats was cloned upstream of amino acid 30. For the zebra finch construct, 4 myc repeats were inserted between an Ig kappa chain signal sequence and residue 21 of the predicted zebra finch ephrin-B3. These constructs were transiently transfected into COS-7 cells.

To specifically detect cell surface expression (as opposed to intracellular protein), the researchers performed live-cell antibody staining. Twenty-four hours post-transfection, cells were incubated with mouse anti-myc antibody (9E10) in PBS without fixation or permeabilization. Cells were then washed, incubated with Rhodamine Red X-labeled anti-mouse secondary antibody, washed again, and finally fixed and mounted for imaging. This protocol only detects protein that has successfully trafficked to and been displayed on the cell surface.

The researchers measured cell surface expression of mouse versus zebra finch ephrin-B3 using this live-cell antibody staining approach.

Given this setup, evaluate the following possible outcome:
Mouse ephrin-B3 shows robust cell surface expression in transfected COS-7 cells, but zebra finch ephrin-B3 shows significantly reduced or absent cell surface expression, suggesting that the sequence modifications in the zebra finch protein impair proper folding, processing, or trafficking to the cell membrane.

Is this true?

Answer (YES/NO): NO